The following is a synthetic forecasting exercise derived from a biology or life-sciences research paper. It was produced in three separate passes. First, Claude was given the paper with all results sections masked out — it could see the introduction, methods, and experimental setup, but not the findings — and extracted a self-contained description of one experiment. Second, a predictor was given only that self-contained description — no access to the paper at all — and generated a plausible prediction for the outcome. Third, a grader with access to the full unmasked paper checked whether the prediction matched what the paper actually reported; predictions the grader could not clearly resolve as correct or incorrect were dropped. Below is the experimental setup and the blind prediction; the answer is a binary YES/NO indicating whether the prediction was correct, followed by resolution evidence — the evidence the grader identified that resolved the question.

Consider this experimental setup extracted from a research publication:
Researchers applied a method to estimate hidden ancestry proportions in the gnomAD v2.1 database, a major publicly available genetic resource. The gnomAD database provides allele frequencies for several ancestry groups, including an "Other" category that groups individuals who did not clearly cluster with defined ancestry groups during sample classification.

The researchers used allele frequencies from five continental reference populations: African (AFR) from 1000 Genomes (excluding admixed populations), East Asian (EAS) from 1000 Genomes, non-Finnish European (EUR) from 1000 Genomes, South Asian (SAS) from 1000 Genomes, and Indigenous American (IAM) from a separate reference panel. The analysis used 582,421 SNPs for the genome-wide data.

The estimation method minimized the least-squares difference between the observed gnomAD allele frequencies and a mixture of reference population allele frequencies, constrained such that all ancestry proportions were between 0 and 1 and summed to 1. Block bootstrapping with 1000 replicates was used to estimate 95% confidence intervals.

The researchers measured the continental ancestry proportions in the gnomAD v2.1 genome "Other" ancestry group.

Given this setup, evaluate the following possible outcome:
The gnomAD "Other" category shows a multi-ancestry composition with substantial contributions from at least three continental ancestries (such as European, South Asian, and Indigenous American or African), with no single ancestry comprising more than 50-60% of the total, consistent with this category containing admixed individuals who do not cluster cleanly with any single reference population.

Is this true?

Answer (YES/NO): NO